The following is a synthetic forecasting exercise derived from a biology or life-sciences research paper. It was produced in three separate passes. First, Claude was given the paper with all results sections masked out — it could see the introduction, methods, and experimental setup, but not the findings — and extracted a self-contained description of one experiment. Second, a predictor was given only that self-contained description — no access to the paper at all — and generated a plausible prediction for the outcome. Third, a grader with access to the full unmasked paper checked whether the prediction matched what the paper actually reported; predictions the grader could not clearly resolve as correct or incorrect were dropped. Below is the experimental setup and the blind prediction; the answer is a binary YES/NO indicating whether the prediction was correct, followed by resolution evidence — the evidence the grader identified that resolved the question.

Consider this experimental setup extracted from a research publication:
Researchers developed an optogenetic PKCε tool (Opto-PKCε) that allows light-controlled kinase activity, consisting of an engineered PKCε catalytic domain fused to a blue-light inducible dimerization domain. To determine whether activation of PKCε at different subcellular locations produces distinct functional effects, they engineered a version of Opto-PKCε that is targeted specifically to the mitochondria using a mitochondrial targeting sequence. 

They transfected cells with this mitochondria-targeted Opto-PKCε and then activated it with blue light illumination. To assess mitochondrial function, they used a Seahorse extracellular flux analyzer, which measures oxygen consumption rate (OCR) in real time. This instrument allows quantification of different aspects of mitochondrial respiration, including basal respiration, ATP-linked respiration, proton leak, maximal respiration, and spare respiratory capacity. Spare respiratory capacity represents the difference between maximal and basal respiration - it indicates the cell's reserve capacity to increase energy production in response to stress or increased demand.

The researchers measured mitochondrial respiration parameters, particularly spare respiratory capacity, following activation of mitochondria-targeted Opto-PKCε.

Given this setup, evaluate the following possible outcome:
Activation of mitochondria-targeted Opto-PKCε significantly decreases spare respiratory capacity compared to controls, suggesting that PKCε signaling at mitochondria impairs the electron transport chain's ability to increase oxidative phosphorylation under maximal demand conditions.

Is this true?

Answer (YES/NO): YES